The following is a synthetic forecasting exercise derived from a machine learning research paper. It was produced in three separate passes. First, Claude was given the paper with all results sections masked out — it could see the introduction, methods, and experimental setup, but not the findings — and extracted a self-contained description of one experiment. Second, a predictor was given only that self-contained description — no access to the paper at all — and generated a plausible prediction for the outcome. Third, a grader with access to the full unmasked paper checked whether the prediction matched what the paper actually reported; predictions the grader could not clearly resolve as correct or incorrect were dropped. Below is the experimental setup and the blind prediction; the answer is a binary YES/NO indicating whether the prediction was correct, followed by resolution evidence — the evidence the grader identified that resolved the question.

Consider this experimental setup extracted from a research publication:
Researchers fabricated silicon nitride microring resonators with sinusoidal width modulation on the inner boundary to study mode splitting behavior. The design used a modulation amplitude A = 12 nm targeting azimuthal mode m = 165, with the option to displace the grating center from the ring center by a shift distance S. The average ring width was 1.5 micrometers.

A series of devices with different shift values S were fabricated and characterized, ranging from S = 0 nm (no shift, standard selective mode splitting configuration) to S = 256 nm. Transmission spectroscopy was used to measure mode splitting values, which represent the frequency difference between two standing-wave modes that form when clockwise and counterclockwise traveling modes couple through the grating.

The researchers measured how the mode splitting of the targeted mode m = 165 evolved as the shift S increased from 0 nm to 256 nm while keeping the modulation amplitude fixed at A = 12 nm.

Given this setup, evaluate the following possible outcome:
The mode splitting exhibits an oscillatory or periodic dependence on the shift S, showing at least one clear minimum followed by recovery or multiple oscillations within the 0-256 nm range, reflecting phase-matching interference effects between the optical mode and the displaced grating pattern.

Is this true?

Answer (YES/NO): NO